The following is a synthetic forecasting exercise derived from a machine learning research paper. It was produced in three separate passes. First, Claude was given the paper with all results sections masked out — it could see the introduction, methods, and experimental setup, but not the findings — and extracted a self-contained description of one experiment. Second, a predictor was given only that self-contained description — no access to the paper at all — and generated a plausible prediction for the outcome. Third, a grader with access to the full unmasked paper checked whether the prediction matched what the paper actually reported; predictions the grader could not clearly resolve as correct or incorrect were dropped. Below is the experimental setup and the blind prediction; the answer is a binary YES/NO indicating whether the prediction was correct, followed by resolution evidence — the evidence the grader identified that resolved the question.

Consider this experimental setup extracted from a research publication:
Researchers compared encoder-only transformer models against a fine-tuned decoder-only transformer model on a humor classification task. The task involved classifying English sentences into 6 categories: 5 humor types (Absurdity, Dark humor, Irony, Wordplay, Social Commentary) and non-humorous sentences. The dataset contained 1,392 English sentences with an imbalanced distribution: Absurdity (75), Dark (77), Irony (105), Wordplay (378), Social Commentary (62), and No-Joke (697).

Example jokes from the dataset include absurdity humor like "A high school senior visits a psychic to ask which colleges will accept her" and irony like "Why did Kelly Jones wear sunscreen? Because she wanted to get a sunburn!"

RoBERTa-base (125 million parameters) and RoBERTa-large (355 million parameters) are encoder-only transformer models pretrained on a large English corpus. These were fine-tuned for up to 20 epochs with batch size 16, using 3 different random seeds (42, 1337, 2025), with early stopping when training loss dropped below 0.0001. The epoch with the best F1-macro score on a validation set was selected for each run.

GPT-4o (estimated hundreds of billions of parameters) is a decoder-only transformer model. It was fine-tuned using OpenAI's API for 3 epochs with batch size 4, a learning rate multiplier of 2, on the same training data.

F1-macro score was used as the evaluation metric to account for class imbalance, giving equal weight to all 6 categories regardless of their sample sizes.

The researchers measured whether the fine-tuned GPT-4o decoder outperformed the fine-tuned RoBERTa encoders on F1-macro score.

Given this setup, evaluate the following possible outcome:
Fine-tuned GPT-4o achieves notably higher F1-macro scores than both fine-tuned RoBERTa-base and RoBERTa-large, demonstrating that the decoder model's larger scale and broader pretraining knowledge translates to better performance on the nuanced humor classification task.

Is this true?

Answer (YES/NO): NO